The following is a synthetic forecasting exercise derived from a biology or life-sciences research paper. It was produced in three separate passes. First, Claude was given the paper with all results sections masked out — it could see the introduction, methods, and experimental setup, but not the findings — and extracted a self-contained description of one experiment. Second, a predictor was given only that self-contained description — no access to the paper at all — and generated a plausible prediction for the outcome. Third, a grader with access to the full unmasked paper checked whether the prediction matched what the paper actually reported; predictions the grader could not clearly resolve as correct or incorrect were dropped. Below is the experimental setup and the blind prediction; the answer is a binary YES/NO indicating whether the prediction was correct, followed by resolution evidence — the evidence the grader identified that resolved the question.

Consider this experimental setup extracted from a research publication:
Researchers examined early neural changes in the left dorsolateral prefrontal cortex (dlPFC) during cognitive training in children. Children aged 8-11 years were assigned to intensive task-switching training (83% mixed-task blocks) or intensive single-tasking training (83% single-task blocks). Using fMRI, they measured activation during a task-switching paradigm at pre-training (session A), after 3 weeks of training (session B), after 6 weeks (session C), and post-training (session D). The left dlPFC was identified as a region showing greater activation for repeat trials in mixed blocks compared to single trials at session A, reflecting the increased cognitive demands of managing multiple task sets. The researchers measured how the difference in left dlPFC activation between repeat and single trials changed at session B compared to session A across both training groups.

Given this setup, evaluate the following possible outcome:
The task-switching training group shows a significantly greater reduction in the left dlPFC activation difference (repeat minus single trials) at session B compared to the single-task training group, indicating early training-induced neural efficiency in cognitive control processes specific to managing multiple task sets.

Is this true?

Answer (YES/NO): NO